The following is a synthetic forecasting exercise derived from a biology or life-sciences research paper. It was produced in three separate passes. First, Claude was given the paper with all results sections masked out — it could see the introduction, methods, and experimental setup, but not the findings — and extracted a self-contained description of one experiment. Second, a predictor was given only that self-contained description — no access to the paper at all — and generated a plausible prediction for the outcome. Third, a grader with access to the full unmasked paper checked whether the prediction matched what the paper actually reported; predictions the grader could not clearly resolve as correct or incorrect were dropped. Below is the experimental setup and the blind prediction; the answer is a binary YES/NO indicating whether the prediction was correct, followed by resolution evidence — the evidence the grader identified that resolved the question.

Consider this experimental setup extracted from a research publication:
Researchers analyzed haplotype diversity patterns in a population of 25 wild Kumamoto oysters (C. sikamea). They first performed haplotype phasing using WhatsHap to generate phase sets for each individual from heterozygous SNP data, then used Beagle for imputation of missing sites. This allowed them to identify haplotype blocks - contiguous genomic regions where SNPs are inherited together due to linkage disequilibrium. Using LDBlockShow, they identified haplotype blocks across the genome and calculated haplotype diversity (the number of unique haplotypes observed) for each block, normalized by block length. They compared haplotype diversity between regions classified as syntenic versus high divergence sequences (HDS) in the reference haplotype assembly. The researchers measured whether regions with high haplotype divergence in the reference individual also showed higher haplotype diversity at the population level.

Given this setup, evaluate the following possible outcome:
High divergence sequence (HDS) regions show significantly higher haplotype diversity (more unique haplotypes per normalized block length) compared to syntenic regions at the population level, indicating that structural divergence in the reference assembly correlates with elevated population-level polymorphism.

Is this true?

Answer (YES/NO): YES